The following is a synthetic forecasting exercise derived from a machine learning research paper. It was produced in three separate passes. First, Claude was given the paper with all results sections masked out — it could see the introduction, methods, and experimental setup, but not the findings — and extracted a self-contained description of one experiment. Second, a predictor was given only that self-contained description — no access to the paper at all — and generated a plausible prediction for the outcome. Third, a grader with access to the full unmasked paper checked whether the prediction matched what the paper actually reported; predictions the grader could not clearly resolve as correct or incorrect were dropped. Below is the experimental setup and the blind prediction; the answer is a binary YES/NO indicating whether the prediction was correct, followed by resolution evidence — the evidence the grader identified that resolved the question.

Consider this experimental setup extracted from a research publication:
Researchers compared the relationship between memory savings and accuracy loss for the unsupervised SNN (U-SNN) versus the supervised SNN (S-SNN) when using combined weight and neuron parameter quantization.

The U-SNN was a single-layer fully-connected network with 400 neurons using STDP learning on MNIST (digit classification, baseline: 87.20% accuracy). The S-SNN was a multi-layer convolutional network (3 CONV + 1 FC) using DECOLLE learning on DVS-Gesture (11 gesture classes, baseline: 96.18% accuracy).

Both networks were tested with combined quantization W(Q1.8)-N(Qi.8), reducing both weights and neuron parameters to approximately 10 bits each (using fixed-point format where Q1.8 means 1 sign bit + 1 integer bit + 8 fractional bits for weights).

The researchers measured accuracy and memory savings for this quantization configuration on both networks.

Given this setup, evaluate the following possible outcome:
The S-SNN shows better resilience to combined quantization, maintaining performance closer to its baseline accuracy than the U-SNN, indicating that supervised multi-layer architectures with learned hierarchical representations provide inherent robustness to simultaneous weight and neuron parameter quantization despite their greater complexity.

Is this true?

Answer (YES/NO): NO